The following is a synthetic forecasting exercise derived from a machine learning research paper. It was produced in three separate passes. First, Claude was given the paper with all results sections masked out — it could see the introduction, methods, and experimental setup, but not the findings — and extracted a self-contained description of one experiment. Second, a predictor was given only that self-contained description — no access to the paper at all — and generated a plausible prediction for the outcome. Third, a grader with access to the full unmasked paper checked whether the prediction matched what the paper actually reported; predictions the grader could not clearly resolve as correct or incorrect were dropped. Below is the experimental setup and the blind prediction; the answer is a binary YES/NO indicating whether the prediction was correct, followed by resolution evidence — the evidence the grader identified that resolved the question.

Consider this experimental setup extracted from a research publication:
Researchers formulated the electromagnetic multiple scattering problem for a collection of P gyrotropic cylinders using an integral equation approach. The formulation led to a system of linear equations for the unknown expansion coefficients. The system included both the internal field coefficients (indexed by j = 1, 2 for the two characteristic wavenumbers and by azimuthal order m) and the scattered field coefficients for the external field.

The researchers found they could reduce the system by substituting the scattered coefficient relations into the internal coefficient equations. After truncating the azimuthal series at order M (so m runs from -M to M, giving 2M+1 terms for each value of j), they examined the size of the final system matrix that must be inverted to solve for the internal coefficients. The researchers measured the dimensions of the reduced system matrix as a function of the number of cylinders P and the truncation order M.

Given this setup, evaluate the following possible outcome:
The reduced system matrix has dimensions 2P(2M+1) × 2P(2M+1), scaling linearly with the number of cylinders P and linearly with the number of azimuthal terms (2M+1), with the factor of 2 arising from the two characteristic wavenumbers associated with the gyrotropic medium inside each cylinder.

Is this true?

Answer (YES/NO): YES